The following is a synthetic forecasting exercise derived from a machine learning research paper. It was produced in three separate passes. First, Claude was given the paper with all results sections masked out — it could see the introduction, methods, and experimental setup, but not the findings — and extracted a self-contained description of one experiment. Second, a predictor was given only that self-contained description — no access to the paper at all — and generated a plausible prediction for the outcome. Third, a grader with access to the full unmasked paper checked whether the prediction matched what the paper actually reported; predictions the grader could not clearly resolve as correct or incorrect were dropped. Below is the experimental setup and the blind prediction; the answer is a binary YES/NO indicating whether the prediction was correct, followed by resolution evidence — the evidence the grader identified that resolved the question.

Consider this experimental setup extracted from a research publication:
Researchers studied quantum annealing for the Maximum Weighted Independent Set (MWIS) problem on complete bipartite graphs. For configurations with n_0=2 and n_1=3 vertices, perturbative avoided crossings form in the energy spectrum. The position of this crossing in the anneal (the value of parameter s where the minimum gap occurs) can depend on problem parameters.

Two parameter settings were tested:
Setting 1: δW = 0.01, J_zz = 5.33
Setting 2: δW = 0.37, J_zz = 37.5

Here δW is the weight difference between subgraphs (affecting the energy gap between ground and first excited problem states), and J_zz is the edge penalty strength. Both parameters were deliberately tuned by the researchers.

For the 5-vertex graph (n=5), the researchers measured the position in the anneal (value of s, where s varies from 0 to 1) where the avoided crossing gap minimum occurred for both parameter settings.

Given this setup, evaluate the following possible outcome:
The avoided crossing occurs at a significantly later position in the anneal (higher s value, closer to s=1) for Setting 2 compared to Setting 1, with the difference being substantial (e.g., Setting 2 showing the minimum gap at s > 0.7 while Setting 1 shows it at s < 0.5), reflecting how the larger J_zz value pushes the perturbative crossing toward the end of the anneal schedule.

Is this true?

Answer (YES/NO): NO